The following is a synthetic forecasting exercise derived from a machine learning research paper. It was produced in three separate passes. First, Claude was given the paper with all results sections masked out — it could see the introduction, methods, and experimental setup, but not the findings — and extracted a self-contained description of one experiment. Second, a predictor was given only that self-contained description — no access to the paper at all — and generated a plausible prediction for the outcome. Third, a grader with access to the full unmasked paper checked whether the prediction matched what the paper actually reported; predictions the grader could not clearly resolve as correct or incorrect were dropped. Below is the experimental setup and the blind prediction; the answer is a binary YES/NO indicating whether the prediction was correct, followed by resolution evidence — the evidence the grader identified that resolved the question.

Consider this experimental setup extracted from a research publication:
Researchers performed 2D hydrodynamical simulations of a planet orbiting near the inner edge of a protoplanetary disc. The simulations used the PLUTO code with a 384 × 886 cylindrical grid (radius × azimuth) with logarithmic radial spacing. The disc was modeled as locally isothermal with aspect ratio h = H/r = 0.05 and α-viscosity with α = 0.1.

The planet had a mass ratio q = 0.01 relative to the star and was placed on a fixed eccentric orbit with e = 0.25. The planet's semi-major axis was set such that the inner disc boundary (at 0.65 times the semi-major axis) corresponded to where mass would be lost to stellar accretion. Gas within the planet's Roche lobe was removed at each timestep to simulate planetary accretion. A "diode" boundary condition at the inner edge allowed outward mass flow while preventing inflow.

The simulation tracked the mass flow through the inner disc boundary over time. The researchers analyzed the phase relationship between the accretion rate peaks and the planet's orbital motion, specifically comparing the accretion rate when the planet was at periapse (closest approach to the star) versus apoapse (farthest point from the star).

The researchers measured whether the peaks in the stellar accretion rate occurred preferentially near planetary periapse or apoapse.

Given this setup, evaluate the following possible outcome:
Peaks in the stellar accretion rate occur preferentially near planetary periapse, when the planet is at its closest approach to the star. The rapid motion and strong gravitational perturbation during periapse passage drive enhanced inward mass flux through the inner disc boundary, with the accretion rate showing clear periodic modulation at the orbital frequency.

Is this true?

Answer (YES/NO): YES